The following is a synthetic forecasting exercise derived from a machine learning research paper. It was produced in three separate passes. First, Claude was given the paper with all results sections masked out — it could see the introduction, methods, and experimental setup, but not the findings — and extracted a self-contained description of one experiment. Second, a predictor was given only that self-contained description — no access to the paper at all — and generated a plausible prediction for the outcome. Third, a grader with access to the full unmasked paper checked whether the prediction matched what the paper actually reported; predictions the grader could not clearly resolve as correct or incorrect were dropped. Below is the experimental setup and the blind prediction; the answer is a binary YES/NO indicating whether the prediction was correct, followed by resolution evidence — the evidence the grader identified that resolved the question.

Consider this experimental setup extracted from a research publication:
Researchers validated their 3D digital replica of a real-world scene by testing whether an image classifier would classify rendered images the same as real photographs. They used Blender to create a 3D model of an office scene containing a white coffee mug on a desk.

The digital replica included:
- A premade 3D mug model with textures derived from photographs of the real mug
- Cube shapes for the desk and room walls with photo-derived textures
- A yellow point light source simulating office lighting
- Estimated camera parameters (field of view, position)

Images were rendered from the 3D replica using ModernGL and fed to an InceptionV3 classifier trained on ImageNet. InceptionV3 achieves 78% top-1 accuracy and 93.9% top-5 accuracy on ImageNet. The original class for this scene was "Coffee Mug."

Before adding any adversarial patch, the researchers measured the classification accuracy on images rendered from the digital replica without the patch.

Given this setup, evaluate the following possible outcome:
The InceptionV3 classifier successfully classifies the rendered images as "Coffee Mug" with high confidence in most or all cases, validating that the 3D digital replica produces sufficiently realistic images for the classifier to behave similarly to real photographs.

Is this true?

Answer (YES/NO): YES